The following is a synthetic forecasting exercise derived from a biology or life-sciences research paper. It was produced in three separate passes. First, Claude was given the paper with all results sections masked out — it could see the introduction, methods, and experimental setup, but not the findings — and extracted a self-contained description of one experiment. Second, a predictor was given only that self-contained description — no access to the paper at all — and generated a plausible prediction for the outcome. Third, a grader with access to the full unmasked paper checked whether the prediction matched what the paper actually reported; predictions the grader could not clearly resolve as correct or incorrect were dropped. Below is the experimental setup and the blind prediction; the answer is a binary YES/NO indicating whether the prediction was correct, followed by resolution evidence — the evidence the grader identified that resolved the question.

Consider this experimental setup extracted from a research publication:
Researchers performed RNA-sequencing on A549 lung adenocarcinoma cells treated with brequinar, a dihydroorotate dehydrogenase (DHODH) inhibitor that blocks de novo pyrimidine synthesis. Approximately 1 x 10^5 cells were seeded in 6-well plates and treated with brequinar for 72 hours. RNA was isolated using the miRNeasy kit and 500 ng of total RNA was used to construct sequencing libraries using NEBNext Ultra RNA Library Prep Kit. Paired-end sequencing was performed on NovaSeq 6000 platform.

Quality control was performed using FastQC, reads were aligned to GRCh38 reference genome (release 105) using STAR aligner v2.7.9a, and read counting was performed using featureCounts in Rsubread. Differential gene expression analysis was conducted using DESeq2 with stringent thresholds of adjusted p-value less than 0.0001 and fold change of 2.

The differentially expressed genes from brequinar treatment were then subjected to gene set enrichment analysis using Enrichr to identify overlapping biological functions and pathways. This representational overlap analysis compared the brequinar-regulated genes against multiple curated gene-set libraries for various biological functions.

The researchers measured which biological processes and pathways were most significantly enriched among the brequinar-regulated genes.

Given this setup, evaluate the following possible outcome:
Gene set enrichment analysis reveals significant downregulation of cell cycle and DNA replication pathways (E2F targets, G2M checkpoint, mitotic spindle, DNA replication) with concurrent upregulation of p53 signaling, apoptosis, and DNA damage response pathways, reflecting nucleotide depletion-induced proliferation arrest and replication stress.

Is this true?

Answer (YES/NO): YES